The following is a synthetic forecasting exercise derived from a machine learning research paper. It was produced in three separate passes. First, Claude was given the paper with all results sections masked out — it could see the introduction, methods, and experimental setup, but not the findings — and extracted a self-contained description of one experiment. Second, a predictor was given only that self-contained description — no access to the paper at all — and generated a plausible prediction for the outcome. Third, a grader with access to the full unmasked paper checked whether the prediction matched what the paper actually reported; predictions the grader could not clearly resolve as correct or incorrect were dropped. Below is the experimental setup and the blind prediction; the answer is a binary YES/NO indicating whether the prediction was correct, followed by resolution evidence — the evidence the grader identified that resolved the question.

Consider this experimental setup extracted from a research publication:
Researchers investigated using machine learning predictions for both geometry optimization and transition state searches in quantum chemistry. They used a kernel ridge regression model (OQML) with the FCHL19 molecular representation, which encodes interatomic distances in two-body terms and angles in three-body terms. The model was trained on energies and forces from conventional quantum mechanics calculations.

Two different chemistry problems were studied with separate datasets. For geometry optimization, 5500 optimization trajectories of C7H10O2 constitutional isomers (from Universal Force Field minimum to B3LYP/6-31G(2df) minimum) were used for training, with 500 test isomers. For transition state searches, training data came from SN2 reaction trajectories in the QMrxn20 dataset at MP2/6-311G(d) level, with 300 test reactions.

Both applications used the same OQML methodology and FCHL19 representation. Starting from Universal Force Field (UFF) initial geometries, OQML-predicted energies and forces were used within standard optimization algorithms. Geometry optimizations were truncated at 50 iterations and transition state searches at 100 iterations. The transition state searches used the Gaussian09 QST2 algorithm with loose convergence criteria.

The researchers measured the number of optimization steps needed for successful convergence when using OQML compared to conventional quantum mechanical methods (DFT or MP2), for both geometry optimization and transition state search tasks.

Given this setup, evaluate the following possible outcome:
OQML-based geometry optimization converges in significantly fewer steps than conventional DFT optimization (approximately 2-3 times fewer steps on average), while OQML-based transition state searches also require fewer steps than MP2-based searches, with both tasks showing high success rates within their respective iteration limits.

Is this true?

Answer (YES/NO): NO